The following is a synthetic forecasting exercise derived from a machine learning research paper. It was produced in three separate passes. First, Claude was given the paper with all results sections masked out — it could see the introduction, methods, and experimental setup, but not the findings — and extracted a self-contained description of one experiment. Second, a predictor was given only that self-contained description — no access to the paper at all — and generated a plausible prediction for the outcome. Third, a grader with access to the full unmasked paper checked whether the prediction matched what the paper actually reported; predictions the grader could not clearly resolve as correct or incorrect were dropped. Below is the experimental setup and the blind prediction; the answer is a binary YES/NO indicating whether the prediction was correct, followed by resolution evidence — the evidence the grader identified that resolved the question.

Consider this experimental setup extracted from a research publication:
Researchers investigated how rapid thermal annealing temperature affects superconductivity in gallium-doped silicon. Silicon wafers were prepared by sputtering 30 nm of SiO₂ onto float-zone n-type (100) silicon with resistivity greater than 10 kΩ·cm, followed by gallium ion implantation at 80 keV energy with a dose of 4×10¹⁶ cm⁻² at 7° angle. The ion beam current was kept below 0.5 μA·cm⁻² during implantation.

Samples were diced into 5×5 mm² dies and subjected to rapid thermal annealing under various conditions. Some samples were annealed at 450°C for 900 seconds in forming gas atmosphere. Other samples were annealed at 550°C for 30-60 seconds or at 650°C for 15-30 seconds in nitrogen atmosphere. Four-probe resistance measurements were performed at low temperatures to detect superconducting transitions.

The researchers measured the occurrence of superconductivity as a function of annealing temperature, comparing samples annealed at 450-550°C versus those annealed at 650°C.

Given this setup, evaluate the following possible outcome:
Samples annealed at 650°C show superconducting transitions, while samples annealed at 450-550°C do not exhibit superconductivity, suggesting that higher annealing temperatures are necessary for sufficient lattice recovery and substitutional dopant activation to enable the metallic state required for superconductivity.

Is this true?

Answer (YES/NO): NO